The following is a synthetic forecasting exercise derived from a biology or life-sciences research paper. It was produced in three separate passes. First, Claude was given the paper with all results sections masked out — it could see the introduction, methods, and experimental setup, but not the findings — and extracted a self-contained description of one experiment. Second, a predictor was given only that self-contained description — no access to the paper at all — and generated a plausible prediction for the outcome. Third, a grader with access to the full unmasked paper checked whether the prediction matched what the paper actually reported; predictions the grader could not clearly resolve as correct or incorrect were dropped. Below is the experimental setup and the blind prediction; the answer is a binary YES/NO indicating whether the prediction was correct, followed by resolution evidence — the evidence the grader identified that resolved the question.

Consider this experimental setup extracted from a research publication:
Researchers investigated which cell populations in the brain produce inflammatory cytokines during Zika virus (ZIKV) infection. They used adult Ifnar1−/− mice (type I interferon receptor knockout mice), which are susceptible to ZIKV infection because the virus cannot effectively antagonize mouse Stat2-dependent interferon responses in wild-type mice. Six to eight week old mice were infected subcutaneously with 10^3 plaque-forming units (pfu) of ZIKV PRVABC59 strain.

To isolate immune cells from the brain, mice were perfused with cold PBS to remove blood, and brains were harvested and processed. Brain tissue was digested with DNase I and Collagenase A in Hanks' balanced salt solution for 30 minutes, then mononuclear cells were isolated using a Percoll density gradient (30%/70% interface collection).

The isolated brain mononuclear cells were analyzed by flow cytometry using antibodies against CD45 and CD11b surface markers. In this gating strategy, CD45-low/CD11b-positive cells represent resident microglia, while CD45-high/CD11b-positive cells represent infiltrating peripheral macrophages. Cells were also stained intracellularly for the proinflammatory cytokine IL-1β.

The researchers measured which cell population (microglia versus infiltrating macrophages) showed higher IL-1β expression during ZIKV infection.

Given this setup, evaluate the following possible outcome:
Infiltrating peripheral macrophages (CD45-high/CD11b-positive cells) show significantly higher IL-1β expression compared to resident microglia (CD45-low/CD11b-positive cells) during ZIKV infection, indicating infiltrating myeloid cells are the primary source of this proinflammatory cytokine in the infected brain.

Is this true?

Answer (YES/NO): YES